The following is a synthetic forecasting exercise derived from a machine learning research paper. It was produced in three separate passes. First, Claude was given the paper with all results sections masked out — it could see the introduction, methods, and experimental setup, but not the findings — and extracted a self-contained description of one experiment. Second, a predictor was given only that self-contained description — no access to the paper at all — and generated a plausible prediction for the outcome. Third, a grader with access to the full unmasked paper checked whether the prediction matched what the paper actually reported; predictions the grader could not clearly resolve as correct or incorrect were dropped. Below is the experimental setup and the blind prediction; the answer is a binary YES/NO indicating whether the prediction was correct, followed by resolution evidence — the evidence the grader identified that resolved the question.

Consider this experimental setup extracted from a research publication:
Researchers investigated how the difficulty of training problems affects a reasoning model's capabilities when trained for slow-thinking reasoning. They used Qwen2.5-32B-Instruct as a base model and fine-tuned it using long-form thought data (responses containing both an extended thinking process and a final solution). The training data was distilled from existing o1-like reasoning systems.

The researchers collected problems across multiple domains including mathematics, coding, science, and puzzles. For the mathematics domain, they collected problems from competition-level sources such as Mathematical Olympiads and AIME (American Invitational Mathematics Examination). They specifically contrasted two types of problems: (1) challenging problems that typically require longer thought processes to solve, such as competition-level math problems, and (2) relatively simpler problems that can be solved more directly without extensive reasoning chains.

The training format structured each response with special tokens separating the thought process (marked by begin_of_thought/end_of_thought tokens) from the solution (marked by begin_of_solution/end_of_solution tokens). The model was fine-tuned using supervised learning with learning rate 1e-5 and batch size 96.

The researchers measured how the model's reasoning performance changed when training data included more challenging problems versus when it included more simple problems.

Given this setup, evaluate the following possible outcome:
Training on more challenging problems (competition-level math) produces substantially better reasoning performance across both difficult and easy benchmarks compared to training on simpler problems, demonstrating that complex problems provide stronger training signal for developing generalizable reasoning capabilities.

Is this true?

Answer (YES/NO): NO